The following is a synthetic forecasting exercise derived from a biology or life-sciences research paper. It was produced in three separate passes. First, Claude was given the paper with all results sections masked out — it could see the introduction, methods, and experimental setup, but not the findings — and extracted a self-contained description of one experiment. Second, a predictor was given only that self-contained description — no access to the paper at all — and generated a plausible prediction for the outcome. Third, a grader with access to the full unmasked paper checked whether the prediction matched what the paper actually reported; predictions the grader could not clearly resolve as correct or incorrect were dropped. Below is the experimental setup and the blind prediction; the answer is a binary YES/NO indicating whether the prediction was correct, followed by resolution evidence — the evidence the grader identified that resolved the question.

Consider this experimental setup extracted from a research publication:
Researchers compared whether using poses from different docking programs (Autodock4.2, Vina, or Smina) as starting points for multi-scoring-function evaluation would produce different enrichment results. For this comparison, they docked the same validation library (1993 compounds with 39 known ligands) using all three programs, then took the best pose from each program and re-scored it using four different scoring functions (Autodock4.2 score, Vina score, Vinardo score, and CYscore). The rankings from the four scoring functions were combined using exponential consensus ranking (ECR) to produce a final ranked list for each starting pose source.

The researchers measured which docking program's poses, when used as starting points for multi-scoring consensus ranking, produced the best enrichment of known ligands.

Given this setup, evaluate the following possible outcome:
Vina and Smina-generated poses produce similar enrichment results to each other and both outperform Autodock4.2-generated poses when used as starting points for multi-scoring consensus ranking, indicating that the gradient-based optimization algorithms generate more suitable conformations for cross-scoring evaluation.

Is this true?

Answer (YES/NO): NO